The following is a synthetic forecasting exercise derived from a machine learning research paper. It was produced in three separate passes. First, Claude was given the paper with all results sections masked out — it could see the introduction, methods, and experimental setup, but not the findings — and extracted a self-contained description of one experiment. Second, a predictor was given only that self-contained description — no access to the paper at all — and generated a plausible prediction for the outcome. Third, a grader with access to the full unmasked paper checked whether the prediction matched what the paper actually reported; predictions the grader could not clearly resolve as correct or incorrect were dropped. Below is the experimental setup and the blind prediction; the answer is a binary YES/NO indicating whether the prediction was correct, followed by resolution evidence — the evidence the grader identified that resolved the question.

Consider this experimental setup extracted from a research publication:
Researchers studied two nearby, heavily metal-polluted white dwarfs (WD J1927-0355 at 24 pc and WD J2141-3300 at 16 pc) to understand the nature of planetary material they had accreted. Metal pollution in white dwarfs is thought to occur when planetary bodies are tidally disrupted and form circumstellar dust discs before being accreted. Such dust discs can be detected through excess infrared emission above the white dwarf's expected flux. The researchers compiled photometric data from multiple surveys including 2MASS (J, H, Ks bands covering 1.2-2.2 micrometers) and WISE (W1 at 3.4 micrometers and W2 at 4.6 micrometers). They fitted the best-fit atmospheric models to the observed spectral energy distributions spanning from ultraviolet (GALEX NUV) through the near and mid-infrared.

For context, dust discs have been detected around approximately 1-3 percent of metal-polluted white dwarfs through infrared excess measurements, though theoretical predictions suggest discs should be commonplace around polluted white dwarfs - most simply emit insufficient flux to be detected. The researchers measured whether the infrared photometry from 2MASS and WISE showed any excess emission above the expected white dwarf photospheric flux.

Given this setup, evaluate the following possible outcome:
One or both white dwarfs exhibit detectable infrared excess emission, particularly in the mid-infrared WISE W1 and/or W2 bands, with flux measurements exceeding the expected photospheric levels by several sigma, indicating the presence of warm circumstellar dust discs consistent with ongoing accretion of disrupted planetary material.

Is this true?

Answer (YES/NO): NO